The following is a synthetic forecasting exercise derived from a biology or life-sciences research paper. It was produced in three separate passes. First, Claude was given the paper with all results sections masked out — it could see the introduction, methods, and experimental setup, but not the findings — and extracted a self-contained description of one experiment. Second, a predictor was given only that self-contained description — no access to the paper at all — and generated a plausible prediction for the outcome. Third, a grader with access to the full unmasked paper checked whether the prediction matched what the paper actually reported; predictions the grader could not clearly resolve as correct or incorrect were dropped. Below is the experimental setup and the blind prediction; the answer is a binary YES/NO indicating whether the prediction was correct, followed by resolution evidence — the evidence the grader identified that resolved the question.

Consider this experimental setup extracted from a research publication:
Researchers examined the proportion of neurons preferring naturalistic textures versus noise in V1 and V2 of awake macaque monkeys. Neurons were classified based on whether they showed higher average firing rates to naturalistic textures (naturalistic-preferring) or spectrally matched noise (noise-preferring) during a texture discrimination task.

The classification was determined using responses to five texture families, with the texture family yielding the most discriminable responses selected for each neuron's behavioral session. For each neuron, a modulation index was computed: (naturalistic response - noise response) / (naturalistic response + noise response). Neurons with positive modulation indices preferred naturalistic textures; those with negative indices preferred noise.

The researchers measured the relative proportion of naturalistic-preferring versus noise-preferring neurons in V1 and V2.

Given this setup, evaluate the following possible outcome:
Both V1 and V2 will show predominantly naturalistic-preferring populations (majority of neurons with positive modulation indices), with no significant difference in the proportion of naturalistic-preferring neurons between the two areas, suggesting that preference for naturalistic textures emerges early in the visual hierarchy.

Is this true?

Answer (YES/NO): NO